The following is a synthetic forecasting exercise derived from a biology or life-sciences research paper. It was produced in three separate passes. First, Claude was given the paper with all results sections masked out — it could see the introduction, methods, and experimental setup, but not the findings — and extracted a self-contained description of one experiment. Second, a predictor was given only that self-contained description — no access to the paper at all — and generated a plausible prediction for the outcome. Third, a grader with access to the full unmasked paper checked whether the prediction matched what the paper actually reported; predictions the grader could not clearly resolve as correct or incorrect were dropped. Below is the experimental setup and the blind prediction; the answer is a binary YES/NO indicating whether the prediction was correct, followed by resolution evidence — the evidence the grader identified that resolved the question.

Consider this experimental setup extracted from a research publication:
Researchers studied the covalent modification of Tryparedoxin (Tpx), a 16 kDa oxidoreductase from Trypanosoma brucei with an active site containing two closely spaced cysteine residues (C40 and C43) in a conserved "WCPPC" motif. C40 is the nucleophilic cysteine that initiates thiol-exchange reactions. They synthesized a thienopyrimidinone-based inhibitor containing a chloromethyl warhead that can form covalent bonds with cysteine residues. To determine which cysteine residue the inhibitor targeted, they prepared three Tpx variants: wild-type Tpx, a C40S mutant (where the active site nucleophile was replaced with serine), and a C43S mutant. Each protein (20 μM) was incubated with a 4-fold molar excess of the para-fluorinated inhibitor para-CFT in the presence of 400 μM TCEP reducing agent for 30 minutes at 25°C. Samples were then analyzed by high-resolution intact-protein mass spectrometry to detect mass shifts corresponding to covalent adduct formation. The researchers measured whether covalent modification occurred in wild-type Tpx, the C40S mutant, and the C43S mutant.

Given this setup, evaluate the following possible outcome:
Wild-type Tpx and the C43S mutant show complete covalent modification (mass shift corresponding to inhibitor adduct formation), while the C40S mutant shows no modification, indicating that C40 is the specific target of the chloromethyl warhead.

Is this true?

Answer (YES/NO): YES